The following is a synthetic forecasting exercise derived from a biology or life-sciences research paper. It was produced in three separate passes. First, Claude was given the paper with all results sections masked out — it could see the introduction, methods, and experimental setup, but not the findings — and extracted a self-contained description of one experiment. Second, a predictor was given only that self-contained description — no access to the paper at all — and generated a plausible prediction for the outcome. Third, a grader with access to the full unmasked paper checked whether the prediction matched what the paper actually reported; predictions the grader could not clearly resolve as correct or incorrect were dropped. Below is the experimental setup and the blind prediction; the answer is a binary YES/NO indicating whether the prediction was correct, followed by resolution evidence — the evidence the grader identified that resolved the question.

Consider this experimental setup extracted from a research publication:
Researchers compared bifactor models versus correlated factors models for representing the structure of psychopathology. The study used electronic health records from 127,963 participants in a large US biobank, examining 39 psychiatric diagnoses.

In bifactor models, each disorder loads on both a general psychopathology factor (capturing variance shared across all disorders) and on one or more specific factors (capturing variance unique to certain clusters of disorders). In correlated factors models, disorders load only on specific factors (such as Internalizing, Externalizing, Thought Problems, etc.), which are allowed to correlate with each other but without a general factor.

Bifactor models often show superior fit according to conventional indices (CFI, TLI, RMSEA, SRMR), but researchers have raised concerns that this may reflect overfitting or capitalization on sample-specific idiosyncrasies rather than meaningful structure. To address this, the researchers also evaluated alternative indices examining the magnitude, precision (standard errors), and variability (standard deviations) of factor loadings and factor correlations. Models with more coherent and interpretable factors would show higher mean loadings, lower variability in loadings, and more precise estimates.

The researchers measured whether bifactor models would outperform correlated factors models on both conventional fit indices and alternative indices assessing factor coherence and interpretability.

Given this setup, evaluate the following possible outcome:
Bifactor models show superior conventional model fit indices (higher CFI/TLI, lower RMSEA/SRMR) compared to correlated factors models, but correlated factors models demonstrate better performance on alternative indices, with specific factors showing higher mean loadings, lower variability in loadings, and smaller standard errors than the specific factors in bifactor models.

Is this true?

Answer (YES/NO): YES